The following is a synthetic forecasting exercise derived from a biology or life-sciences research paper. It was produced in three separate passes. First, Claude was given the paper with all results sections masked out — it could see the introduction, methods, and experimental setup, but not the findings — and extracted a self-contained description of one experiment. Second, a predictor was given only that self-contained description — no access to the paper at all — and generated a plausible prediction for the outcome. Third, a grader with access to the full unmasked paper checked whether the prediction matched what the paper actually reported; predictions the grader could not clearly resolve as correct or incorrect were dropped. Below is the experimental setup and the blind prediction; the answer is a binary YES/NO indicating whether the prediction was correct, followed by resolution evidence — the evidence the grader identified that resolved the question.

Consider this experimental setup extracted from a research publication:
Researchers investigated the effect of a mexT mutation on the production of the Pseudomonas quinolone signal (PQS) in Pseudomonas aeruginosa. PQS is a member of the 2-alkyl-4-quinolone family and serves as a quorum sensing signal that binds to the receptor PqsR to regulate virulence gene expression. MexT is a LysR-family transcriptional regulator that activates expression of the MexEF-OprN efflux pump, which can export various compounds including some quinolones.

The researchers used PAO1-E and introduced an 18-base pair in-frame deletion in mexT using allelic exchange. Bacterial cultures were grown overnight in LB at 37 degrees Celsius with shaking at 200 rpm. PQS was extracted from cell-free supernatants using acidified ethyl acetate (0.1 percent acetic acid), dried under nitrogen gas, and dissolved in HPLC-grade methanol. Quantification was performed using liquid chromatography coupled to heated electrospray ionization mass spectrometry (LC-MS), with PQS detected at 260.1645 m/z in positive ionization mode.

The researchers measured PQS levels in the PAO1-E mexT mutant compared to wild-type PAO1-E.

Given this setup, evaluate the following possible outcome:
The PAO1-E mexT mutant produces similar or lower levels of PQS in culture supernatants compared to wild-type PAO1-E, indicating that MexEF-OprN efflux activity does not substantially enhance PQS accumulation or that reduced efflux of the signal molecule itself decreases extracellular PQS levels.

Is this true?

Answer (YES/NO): YES